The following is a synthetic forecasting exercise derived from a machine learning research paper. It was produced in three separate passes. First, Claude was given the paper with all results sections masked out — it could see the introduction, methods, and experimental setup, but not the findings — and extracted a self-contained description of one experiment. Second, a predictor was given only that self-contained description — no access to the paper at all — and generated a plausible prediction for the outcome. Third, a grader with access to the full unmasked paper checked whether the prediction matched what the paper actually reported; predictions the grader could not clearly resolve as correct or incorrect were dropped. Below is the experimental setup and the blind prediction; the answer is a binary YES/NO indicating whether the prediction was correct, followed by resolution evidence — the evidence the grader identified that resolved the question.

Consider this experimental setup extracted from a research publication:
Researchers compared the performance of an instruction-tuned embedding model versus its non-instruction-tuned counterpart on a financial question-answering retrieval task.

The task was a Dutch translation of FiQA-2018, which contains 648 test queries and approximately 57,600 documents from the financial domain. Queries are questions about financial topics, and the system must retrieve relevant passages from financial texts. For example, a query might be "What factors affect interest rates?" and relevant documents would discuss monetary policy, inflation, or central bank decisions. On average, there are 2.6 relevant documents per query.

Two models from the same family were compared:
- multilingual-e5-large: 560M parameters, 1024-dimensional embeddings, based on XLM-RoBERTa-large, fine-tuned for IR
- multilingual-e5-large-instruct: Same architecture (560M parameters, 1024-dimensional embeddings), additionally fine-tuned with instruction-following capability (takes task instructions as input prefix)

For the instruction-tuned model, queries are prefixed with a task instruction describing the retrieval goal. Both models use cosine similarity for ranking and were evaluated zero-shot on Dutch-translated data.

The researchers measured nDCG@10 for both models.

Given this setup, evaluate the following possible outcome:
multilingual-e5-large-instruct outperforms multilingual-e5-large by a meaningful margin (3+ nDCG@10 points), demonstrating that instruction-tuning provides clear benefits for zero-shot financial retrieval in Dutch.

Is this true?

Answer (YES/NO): YES